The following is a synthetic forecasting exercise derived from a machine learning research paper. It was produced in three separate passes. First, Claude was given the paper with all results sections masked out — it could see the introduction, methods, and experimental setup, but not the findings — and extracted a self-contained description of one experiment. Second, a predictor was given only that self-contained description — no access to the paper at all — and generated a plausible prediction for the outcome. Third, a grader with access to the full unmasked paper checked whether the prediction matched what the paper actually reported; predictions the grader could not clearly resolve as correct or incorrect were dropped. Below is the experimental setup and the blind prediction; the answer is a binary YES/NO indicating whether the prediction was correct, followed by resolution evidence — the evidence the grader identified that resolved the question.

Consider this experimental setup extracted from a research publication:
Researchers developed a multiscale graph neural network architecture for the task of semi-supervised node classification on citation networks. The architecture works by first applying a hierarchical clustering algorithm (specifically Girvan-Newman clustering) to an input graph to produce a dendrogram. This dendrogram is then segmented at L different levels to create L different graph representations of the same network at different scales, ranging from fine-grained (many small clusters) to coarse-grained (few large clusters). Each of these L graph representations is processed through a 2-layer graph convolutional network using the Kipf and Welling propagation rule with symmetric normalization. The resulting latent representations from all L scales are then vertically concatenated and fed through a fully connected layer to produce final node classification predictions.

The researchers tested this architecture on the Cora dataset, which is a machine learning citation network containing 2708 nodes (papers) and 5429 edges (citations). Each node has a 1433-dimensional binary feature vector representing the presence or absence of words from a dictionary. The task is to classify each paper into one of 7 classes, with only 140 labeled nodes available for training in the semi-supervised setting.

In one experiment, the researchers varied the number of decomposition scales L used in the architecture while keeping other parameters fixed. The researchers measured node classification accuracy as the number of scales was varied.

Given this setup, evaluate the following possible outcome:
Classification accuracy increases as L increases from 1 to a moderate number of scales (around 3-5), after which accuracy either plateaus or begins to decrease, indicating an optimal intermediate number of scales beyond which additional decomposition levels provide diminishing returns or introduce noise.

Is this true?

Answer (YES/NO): NO